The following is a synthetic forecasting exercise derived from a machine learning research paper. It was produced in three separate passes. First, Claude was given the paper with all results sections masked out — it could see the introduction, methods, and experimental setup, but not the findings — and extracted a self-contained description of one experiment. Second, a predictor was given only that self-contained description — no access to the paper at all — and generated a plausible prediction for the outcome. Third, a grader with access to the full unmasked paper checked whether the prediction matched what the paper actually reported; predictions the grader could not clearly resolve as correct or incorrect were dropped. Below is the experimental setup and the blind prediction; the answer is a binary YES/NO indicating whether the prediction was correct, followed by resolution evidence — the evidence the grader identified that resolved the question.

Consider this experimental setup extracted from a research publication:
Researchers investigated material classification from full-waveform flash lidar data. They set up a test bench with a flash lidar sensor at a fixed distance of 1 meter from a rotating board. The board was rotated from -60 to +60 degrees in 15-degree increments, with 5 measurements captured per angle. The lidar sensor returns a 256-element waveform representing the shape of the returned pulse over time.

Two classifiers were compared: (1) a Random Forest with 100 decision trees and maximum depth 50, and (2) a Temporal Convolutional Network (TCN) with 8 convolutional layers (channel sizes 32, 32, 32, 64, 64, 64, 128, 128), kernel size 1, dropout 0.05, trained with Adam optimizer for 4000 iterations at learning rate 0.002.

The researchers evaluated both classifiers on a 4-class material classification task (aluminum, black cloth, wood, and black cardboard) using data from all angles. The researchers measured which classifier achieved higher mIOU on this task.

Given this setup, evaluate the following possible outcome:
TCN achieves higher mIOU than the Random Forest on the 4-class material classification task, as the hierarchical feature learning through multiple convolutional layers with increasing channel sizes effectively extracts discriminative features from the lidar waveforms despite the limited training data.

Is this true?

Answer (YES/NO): YES